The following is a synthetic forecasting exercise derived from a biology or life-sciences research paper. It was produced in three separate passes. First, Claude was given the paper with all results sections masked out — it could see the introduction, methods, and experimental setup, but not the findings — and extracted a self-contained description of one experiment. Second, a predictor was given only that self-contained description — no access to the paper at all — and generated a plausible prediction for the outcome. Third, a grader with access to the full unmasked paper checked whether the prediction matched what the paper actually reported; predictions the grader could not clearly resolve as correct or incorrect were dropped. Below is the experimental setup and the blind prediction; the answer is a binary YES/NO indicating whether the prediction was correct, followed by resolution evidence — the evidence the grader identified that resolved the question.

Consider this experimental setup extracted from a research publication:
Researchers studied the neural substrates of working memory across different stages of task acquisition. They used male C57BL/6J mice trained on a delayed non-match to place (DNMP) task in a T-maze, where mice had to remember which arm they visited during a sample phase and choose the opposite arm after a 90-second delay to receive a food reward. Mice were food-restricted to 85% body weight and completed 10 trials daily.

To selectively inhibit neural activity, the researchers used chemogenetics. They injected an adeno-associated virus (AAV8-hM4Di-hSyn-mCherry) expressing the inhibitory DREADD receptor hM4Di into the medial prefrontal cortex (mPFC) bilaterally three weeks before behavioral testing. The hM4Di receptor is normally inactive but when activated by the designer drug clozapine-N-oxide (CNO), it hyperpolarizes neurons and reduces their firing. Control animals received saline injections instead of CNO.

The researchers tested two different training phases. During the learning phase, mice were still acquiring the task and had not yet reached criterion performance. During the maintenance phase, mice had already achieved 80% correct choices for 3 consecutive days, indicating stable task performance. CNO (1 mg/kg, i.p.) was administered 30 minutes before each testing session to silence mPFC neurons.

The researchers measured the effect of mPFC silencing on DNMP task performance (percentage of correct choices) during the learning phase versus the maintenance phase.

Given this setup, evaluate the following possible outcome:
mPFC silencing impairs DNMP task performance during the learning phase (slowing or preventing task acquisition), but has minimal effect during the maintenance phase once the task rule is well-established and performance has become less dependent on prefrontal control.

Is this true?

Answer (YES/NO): YES